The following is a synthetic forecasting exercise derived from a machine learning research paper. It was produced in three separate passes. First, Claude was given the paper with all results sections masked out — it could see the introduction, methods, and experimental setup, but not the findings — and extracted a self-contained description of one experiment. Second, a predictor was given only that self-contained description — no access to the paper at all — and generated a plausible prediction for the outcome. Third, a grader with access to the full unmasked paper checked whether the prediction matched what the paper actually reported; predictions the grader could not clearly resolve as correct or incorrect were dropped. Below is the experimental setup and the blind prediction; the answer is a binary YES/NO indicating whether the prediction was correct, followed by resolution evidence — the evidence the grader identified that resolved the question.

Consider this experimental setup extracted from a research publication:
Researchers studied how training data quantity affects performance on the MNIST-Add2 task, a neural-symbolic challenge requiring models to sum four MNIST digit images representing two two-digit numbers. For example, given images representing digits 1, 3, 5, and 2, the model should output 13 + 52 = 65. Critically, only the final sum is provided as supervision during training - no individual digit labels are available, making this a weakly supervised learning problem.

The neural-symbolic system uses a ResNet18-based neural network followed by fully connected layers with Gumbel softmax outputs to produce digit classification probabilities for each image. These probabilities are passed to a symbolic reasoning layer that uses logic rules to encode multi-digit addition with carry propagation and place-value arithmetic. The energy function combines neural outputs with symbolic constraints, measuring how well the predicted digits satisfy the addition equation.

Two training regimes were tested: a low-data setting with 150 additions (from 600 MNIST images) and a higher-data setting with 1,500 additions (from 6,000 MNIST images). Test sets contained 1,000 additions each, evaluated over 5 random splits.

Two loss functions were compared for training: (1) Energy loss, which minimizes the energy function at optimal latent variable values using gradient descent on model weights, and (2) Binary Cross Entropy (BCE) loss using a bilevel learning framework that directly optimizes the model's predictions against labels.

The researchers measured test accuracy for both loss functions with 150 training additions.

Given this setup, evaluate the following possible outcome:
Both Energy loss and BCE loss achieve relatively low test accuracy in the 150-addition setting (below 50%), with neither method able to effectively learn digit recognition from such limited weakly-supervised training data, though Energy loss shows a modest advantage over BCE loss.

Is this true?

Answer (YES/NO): NO